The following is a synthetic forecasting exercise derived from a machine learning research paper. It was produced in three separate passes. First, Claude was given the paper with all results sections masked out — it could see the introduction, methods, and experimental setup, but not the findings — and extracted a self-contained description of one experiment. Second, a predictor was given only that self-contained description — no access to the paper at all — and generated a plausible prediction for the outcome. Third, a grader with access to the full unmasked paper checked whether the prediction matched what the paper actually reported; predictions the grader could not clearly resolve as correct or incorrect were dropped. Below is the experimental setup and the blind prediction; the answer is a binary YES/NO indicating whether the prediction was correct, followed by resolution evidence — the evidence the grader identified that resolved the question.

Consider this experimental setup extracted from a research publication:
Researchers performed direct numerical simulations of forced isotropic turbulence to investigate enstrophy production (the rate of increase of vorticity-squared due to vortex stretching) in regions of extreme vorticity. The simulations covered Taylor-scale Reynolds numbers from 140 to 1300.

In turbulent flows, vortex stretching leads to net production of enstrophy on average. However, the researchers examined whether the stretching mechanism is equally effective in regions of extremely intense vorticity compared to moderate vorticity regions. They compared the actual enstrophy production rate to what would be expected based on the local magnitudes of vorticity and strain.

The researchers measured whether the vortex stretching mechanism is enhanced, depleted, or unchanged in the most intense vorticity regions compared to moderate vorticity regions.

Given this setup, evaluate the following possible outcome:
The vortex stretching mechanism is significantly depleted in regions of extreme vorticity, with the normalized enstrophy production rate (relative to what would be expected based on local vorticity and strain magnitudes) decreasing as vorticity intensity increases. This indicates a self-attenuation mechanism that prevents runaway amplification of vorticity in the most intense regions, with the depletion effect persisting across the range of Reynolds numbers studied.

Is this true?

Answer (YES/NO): YES